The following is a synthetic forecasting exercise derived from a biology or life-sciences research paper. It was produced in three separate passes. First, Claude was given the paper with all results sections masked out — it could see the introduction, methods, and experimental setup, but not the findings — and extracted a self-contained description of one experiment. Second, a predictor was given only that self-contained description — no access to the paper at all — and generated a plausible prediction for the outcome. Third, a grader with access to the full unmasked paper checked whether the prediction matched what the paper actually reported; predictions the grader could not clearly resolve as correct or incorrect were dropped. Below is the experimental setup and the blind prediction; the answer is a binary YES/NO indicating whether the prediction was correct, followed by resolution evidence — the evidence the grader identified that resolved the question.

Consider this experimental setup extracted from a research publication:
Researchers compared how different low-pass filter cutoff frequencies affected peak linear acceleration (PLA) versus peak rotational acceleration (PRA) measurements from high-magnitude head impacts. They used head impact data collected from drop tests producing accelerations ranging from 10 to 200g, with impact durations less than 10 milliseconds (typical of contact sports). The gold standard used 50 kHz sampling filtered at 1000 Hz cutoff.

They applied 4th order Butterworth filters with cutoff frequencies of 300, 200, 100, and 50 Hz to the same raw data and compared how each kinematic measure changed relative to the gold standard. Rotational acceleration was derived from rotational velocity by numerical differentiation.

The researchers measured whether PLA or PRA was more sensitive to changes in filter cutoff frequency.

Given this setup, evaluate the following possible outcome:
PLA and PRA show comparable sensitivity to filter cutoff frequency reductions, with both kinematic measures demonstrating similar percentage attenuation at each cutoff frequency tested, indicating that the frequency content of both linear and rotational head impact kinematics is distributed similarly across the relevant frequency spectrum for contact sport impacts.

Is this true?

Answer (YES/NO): NO